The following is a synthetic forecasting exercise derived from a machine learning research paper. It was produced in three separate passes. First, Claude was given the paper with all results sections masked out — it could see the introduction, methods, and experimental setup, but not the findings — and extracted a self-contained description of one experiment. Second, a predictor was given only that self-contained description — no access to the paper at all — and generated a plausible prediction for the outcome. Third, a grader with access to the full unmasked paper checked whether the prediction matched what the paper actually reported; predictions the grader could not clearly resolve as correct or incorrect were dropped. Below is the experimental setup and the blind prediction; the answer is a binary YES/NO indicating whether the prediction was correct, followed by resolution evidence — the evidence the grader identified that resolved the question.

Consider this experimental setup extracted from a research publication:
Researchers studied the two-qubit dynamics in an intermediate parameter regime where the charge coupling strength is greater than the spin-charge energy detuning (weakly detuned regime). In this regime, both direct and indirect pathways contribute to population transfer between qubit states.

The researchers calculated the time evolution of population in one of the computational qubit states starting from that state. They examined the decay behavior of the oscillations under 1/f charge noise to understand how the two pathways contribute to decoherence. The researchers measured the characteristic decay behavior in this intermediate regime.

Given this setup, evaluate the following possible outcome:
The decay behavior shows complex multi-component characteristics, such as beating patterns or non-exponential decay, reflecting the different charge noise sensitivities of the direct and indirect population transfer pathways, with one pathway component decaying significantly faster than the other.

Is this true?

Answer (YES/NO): YES